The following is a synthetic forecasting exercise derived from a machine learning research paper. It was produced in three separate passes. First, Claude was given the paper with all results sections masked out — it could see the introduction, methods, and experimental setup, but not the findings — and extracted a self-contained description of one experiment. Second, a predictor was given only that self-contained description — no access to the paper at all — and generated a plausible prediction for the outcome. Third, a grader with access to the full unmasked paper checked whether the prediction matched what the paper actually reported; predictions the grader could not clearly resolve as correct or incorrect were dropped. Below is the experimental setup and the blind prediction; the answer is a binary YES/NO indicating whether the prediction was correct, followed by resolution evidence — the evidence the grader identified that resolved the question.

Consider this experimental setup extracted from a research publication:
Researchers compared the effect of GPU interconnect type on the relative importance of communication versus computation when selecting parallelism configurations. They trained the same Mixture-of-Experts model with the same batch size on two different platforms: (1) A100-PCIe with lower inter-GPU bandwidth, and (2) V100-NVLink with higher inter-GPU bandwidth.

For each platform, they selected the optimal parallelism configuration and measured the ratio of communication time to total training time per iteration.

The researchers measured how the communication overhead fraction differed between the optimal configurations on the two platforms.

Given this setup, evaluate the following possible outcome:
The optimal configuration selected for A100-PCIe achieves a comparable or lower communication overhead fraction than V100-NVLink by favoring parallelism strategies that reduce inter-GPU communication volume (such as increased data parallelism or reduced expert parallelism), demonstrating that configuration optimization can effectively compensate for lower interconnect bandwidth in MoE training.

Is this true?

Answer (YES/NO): NO